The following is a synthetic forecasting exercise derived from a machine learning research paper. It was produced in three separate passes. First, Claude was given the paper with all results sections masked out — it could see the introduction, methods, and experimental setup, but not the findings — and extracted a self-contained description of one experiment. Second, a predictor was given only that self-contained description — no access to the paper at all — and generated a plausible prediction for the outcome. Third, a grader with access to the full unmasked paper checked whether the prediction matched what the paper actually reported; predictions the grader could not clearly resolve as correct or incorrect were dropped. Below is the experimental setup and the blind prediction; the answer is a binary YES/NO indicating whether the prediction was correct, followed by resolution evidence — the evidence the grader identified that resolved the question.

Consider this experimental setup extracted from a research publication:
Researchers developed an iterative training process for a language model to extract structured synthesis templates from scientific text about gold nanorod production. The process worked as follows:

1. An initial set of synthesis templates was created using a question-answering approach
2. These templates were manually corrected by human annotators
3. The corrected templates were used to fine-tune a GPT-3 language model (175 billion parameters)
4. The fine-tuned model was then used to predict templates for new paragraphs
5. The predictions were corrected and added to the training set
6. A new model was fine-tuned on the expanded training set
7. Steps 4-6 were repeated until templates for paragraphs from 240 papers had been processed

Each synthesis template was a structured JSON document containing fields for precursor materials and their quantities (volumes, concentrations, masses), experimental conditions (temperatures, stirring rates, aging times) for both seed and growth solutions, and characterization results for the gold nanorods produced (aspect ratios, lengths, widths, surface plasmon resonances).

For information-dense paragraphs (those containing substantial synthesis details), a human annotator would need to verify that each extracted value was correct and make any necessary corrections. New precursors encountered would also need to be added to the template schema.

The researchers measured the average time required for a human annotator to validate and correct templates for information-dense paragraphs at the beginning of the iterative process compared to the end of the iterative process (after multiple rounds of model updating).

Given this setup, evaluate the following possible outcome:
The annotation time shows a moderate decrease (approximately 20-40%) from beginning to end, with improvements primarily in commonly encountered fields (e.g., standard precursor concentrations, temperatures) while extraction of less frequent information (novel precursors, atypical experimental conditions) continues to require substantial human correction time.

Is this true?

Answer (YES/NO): NO